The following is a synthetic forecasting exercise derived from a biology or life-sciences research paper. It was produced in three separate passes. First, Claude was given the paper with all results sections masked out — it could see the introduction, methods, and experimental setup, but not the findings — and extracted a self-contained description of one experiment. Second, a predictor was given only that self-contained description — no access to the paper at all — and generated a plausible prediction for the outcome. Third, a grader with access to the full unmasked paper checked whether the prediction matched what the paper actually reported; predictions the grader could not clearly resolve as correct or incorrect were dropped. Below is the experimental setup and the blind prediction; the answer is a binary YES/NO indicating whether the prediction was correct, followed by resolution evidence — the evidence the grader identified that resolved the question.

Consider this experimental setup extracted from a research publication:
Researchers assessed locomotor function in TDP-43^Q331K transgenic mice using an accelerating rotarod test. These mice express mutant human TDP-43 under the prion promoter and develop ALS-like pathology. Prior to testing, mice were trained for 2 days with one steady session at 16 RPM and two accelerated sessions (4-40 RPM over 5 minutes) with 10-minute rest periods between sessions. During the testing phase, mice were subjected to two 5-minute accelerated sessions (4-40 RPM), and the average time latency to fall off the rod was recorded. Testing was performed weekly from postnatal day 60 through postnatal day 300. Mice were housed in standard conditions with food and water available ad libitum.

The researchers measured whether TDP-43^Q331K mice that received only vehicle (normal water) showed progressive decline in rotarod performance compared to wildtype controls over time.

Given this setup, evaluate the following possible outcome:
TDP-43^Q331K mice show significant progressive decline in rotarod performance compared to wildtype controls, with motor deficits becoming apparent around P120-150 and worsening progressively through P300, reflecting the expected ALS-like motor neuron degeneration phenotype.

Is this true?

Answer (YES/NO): NO